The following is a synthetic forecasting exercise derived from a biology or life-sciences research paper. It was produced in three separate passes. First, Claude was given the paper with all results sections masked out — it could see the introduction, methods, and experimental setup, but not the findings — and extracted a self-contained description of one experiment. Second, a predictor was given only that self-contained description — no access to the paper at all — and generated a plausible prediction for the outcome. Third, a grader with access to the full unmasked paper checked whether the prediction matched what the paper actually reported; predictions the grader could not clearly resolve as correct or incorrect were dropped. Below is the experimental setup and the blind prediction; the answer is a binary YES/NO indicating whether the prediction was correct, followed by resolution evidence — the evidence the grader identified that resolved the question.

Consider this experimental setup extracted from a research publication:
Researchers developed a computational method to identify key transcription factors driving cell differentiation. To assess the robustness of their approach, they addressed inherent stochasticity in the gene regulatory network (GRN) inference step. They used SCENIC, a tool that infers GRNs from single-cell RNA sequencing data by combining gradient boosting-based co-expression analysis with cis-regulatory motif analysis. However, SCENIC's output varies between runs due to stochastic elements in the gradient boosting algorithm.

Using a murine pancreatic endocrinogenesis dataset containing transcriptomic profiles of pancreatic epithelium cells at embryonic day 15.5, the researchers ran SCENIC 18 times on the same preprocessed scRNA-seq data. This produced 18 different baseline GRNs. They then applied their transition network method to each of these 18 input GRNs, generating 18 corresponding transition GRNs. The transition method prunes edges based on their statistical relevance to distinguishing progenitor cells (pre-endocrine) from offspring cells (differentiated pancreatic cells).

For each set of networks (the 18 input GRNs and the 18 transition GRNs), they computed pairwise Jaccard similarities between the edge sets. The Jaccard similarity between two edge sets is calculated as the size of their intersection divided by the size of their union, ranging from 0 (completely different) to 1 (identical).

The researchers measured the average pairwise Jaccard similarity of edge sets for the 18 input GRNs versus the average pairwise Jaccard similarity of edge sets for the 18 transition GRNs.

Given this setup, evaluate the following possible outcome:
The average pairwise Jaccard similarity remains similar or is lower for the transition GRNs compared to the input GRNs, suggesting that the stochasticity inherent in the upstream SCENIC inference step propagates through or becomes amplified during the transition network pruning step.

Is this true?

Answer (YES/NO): NO